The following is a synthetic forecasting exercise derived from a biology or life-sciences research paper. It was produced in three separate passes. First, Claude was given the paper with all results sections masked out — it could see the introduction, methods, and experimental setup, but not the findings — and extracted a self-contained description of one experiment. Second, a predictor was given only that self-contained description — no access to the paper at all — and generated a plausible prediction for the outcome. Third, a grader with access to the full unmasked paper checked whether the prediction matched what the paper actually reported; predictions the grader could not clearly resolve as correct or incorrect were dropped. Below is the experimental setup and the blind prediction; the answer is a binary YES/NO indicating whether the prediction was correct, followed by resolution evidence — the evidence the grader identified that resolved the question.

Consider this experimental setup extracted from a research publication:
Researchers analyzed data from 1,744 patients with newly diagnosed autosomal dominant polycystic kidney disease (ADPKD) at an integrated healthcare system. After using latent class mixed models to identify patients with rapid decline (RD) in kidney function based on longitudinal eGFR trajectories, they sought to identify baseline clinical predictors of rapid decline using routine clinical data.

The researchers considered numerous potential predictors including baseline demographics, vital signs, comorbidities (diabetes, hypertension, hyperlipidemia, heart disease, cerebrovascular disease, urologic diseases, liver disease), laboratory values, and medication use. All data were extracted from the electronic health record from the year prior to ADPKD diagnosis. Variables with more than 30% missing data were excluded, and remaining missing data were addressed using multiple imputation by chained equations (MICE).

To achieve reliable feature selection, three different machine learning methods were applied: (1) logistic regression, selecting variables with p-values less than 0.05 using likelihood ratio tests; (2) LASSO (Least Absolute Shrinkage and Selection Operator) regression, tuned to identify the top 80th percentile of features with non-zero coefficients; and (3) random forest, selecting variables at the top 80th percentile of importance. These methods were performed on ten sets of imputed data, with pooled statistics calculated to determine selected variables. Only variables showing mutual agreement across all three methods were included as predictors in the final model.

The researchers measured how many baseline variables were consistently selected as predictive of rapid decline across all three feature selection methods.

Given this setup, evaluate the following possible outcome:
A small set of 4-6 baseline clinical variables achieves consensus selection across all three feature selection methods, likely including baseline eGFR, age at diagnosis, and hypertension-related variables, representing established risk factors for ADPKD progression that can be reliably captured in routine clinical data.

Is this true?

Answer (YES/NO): NO